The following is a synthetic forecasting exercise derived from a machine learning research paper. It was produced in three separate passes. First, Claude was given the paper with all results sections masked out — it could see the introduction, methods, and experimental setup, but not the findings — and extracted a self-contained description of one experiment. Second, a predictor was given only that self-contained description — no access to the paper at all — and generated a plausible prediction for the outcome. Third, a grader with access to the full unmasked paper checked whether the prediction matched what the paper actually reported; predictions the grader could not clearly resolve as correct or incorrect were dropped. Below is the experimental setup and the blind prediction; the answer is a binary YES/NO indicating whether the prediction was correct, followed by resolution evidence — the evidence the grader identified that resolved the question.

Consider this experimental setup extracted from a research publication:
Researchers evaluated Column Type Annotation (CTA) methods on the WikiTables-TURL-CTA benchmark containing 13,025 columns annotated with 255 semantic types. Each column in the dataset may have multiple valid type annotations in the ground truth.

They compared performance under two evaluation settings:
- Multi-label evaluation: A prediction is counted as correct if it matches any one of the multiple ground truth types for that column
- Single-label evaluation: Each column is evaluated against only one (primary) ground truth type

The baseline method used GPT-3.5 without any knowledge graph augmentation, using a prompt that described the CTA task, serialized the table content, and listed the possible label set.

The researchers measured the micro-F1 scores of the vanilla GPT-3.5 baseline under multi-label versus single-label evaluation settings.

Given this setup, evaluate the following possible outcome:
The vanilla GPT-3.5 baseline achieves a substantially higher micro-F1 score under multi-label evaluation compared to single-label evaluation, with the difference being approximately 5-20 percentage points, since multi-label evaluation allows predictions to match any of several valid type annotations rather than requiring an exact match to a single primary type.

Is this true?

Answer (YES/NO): NO